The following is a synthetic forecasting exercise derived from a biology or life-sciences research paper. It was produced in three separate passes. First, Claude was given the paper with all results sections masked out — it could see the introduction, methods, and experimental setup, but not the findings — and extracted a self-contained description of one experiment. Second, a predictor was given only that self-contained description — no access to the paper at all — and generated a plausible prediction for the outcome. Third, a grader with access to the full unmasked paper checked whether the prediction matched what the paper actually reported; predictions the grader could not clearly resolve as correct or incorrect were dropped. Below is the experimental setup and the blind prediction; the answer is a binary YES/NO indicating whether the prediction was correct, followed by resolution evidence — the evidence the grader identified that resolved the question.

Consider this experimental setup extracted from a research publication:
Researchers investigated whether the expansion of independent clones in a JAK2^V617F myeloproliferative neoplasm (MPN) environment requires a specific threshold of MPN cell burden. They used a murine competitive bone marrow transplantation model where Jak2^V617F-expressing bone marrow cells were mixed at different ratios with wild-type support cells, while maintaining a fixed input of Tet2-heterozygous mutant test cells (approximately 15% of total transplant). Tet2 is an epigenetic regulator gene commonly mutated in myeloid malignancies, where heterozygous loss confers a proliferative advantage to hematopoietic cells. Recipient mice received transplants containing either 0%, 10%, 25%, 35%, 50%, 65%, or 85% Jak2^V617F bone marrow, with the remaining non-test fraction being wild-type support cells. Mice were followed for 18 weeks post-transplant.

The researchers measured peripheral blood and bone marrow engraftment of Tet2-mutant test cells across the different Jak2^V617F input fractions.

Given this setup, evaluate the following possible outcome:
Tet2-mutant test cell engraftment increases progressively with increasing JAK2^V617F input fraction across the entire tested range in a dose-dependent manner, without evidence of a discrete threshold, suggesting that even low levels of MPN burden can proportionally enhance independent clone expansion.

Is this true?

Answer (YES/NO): NO